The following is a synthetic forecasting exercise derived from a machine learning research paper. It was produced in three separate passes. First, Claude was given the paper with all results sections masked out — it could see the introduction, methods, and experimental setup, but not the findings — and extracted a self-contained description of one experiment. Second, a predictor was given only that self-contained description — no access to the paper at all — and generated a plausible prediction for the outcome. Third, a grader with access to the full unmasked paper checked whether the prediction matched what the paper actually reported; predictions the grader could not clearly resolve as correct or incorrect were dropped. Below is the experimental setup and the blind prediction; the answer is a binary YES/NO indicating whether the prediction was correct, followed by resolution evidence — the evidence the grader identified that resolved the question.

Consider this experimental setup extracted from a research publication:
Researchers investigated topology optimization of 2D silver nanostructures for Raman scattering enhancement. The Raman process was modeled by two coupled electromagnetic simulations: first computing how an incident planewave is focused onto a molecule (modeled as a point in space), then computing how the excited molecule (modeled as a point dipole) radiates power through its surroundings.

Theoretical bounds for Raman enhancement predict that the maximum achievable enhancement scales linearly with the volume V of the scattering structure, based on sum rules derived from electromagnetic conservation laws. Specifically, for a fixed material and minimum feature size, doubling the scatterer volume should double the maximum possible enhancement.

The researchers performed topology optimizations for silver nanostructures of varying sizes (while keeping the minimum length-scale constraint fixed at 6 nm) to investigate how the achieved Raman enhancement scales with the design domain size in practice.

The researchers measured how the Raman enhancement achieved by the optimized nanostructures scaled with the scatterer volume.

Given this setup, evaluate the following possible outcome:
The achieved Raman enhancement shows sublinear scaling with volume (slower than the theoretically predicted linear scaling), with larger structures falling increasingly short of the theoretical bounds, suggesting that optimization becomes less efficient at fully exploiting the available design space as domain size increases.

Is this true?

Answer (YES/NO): NO